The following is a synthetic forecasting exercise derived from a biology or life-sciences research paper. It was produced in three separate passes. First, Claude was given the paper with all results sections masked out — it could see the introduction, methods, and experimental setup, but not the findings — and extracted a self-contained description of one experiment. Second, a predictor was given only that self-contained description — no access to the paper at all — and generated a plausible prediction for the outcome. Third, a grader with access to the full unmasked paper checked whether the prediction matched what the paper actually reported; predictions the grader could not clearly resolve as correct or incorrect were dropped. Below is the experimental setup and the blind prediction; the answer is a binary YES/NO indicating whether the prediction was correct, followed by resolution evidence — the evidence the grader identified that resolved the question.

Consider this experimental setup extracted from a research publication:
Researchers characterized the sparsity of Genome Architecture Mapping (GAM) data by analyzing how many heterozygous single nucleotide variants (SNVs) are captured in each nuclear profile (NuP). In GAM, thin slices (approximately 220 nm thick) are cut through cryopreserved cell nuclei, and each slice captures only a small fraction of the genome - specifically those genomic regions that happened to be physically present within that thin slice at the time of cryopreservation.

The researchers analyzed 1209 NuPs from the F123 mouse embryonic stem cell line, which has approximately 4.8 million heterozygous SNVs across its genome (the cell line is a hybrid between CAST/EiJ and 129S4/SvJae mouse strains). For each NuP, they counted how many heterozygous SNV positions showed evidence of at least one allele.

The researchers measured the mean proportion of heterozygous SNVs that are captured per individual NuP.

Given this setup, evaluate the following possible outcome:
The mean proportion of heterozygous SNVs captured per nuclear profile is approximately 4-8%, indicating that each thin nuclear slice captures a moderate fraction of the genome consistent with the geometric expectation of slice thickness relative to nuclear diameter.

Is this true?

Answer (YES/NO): NO